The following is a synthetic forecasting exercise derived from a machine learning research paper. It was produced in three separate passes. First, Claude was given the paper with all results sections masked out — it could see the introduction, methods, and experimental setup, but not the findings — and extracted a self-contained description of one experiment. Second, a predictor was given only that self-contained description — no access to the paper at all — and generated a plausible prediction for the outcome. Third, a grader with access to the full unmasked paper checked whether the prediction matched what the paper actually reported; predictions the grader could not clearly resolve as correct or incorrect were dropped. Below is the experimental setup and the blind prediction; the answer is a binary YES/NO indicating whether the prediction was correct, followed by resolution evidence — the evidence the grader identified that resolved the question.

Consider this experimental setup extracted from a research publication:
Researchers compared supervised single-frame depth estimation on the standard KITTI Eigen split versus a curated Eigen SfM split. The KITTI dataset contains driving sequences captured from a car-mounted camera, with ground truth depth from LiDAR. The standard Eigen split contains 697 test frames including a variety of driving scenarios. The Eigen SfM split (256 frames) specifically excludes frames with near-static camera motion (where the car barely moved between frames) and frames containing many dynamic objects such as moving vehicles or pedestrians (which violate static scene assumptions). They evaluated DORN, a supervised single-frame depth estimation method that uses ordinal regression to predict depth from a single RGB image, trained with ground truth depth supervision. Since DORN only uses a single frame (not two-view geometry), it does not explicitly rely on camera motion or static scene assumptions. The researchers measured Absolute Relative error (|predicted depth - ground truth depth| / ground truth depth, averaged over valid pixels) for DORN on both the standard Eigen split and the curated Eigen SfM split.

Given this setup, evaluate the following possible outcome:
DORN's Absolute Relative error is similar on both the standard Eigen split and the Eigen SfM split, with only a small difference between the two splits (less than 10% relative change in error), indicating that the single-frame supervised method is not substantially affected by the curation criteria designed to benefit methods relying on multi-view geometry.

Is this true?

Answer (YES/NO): YES